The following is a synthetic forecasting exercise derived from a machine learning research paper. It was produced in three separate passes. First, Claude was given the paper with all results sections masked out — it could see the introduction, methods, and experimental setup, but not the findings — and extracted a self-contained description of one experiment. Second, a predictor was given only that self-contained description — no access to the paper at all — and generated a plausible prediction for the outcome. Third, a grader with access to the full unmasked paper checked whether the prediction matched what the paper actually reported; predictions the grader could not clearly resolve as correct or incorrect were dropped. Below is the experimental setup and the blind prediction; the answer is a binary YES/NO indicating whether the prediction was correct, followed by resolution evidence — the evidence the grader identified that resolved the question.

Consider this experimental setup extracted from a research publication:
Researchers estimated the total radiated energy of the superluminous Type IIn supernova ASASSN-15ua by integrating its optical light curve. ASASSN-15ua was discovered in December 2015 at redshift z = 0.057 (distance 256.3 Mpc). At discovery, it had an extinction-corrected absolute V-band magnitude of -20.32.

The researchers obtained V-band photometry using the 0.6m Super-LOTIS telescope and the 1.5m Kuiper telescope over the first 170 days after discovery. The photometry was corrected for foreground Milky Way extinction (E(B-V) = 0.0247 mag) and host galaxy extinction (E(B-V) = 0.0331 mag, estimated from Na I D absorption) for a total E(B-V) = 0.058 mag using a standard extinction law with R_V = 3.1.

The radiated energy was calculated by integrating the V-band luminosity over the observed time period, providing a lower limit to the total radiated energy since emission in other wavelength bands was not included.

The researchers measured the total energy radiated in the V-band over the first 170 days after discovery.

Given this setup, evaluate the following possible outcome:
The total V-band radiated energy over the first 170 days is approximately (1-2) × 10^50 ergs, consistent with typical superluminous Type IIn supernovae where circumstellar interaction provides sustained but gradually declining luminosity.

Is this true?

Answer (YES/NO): NO